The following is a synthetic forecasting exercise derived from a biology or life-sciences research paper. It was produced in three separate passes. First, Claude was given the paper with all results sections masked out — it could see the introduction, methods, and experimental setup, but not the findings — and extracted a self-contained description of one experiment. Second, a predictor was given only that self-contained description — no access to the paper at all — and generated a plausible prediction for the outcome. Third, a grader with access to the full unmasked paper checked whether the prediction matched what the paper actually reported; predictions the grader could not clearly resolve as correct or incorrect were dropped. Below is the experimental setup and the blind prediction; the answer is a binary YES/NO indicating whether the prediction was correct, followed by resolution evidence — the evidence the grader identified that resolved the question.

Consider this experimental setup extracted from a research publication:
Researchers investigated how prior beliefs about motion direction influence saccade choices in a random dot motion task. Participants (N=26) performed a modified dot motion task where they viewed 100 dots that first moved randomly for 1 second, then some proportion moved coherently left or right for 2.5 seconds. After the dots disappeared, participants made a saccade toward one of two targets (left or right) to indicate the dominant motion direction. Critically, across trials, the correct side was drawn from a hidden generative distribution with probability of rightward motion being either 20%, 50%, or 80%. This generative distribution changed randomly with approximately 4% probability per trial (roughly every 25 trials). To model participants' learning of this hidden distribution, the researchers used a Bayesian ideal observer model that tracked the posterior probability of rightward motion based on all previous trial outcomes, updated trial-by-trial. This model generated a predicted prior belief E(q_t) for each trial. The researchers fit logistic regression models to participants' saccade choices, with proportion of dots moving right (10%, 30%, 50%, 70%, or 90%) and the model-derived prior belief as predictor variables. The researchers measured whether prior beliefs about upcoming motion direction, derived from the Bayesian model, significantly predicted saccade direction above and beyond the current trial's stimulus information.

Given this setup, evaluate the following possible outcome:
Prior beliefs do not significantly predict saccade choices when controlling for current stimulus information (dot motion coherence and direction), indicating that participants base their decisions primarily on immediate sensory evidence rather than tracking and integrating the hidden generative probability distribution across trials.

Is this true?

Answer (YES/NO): NO